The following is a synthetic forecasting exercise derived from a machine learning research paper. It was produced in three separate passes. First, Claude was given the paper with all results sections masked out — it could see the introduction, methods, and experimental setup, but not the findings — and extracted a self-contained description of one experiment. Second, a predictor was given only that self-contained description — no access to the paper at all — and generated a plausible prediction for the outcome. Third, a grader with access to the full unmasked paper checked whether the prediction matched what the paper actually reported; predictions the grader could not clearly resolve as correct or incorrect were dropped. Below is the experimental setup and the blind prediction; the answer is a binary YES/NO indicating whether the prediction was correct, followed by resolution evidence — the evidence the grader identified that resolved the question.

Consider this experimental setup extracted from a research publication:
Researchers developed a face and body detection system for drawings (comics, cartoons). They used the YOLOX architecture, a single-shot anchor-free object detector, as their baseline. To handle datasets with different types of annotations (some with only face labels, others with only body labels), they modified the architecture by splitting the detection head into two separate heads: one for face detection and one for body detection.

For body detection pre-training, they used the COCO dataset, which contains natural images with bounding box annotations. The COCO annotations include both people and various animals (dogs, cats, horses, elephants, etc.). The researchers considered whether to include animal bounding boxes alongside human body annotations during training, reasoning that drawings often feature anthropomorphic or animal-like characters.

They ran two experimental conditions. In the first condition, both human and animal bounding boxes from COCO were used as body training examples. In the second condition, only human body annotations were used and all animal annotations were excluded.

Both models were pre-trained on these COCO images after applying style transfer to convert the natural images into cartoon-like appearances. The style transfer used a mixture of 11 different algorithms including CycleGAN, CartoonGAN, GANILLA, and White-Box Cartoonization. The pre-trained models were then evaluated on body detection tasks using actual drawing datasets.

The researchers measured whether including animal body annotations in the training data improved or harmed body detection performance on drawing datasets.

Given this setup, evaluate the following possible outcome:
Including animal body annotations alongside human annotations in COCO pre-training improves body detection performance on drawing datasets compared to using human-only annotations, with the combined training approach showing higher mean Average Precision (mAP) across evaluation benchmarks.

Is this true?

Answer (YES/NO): YES